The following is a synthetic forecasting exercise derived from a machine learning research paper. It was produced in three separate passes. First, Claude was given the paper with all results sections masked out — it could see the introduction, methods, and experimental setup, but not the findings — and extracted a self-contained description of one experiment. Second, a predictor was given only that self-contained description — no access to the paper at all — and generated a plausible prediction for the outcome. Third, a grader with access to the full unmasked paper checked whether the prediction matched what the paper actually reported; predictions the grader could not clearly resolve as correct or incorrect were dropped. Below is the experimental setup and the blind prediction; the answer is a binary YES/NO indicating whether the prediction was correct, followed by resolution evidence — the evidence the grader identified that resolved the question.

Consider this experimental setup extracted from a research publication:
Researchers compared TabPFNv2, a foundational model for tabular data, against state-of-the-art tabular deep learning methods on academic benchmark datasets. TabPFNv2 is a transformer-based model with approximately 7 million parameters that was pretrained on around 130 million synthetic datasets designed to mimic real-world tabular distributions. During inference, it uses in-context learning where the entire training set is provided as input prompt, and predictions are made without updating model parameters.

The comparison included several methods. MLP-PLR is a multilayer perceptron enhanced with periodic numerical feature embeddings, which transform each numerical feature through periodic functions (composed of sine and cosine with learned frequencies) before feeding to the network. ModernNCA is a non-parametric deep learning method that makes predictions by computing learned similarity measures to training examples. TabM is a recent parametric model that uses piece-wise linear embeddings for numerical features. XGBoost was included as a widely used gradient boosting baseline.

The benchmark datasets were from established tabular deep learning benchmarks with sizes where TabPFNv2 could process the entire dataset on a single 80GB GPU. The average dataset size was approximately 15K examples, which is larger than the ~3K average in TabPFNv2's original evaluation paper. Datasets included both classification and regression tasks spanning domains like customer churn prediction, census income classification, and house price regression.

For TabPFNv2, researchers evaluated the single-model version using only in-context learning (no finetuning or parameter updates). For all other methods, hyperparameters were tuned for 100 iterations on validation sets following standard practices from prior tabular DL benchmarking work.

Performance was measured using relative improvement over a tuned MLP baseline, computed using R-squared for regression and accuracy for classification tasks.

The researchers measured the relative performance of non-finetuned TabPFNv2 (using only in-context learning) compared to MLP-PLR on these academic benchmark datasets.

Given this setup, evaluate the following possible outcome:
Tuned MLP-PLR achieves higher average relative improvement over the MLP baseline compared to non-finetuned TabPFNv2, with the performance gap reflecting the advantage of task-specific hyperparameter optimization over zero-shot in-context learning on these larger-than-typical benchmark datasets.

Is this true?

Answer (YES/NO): NO